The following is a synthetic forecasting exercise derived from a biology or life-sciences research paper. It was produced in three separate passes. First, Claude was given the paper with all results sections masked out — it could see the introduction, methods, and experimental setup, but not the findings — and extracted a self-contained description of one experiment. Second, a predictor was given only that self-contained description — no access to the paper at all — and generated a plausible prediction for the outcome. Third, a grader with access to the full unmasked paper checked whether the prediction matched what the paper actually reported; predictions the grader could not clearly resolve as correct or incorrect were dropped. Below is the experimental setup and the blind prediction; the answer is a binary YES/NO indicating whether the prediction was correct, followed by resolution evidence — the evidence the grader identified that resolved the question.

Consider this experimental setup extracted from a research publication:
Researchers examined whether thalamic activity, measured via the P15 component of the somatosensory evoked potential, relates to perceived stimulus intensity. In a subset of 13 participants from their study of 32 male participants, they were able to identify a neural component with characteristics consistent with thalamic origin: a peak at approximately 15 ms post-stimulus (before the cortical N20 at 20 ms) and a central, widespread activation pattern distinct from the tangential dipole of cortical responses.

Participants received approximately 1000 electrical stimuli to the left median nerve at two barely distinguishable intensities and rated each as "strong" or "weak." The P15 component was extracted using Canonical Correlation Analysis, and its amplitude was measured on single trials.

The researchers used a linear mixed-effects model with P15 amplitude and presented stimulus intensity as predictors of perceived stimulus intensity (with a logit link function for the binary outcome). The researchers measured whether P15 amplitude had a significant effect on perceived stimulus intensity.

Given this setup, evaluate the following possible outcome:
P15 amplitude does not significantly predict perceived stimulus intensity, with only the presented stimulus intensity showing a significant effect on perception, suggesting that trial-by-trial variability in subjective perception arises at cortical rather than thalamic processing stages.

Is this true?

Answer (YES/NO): YES